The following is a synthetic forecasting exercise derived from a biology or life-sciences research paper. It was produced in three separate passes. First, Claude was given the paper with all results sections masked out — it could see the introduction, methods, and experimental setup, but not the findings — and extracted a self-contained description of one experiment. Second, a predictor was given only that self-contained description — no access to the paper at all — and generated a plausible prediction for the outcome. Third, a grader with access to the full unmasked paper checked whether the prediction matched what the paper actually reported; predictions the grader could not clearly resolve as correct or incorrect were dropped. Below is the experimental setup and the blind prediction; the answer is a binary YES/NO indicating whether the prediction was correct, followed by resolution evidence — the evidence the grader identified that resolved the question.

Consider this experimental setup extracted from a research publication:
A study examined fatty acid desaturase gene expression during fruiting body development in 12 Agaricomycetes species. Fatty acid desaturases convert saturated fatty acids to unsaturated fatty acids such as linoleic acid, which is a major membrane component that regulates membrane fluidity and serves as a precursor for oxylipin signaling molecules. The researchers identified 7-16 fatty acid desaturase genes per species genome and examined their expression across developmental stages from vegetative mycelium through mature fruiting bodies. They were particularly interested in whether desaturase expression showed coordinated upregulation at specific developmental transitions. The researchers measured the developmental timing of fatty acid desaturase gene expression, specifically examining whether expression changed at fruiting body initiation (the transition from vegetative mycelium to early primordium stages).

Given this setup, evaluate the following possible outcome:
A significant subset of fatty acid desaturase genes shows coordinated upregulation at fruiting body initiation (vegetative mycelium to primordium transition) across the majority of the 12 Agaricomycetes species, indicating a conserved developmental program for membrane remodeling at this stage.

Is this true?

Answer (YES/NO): YES